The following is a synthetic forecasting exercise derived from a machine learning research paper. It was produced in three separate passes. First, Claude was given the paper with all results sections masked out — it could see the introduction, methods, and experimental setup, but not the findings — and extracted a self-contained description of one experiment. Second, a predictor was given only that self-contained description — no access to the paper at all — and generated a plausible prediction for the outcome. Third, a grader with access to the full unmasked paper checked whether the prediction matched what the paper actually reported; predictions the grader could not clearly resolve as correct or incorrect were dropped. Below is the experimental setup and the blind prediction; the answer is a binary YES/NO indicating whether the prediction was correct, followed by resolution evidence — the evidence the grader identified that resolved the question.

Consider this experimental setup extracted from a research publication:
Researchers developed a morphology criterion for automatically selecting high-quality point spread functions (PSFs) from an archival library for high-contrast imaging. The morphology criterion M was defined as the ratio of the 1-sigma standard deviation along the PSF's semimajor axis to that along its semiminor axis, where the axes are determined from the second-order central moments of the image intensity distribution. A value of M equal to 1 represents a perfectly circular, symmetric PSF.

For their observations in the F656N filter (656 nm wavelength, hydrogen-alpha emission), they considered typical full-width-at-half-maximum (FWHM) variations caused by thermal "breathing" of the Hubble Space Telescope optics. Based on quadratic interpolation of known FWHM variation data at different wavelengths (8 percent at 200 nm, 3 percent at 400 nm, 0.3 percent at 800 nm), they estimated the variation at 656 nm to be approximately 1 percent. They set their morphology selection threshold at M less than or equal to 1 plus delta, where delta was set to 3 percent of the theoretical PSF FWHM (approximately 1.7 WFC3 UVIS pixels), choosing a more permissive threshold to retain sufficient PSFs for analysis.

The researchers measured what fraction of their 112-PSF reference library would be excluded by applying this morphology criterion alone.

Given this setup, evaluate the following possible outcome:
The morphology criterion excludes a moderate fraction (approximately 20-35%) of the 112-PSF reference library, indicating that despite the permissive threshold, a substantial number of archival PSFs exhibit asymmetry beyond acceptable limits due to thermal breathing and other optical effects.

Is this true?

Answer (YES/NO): YES